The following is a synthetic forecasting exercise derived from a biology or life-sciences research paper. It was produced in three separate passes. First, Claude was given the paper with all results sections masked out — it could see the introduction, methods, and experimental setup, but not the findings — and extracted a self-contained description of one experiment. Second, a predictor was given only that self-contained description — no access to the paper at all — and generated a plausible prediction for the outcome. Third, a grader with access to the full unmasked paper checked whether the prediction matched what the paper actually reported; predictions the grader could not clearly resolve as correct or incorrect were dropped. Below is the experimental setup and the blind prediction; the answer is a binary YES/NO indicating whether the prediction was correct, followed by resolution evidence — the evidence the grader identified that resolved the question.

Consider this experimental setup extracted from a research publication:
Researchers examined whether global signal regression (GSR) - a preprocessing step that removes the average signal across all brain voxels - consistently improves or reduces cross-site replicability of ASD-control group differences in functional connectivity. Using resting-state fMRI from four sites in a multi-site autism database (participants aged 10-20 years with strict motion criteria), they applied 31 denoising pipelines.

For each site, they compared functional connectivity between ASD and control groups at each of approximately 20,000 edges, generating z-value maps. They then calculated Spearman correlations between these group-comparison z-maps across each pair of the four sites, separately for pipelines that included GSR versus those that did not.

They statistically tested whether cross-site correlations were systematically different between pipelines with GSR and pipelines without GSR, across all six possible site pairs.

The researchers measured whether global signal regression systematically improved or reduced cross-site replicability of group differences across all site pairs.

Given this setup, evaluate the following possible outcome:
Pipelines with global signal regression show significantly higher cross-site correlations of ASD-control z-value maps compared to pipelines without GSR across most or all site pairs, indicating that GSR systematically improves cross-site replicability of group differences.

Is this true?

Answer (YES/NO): NO